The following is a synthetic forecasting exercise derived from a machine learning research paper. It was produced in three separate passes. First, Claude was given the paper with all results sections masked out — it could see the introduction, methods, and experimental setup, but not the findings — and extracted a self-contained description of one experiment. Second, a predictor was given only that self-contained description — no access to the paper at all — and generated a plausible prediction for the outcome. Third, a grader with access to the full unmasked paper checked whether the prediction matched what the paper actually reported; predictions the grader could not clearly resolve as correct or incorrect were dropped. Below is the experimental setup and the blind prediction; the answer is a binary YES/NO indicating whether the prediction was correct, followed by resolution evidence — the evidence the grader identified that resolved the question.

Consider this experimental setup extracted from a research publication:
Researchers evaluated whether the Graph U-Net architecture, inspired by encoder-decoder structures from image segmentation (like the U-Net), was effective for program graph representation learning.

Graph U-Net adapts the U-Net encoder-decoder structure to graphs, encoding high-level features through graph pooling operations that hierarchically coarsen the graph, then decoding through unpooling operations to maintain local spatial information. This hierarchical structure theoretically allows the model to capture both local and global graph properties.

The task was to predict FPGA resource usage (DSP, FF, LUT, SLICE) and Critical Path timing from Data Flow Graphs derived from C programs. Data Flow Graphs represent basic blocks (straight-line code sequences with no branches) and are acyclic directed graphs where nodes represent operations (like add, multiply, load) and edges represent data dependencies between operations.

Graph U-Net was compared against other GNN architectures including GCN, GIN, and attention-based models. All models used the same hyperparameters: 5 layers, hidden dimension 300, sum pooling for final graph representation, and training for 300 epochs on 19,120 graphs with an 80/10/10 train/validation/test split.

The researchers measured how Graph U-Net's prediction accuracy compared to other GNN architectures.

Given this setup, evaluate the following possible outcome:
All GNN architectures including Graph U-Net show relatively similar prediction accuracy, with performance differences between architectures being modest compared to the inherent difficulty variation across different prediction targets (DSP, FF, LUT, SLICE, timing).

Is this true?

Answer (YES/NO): NO